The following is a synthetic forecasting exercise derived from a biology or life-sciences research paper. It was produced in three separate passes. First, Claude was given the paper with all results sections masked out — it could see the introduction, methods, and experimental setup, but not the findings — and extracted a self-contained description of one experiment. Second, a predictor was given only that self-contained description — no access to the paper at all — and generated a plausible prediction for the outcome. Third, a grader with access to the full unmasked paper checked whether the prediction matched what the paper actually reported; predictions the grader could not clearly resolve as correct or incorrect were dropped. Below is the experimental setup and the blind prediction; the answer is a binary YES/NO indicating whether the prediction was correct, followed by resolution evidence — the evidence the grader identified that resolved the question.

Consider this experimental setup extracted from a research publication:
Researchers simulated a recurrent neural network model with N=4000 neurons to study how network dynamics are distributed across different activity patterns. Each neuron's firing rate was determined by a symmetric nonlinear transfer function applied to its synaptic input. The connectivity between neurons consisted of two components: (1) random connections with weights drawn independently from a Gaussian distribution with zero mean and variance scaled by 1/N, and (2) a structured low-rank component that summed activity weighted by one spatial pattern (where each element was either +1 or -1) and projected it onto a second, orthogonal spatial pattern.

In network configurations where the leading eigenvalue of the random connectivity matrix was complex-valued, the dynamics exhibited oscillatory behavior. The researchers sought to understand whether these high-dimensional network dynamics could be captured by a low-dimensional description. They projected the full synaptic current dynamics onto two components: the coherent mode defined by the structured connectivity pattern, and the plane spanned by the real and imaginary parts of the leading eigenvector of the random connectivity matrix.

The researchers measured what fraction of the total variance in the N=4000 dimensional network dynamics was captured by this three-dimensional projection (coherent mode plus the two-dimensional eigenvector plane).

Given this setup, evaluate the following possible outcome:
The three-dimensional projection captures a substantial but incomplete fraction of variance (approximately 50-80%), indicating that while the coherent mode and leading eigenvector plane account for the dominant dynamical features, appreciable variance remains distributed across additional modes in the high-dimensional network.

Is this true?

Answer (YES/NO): NO